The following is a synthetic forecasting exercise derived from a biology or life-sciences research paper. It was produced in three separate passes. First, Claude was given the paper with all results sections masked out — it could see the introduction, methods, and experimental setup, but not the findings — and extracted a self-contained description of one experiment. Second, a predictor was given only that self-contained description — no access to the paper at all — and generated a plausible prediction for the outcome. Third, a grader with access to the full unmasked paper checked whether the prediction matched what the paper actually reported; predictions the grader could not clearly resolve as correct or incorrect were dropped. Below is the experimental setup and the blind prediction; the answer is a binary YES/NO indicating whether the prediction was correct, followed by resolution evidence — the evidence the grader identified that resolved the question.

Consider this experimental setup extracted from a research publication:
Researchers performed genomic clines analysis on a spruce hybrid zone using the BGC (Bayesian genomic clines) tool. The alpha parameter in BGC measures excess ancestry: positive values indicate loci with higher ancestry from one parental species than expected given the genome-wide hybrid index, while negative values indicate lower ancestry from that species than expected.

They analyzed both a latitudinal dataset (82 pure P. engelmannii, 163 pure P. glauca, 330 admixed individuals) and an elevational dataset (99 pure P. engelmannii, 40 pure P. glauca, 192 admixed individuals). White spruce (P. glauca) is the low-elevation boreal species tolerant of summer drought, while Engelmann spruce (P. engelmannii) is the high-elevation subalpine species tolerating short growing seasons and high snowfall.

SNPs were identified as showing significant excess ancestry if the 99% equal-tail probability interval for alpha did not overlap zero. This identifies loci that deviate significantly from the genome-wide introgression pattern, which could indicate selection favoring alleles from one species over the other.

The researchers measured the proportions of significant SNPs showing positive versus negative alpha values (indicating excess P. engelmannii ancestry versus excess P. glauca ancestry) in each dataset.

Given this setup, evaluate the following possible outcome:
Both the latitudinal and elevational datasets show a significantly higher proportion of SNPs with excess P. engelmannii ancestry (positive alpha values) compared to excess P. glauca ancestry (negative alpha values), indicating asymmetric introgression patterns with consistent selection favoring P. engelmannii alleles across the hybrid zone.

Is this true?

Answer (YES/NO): NO